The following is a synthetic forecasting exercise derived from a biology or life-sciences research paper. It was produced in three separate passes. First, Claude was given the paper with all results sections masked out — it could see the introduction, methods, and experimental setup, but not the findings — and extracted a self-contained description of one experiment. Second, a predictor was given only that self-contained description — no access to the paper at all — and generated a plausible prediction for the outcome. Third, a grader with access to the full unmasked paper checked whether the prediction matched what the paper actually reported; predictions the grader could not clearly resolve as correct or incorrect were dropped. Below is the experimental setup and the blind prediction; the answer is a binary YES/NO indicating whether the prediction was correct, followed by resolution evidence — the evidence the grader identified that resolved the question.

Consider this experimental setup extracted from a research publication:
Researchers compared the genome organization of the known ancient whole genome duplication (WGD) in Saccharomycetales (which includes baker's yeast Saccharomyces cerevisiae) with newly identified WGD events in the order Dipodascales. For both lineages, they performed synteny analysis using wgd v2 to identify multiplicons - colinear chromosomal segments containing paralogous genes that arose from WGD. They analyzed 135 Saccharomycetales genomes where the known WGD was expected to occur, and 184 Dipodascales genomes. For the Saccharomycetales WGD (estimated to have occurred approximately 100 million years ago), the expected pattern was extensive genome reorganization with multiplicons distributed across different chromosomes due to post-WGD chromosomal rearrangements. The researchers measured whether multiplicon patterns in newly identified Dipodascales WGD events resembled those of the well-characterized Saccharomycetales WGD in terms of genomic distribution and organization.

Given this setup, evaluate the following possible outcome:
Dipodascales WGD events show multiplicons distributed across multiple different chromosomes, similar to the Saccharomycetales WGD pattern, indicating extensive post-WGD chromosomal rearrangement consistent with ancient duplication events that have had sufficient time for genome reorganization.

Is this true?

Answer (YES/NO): YES